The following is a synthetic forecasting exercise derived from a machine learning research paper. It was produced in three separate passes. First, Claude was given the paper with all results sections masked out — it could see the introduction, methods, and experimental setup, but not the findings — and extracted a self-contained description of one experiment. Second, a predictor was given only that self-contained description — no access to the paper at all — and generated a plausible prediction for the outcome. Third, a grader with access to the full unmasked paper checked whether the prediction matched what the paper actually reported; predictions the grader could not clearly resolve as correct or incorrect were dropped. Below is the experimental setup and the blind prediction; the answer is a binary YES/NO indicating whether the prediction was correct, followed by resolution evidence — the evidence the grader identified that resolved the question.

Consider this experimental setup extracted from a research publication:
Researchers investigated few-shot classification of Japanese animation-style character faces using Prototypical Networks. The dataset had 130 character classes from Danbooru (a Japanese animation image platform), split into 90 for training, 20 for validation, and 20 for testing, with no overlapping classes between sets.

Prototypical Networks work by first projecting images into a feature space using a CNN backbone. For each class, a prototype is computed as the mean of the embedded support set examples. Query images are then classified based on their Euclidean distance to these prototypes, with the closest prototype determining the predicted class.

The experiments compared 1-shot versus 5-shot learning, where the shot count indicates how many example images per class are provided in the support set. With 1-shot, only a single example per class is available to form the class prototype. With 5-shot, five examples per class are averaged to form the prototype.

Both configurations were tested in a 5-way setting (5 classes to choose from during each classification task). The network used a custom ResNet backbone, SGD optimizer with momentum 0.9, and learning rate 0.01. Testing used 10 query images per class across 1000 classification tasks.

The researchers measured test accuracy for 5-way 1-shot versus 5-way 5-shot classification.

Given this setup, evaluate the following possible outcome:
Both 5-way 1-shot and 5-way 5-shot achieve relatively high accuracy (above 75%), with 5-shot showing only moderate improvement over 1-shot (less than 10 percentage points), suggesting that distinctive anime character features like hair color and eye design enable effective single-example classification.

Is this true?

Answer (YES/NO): NO